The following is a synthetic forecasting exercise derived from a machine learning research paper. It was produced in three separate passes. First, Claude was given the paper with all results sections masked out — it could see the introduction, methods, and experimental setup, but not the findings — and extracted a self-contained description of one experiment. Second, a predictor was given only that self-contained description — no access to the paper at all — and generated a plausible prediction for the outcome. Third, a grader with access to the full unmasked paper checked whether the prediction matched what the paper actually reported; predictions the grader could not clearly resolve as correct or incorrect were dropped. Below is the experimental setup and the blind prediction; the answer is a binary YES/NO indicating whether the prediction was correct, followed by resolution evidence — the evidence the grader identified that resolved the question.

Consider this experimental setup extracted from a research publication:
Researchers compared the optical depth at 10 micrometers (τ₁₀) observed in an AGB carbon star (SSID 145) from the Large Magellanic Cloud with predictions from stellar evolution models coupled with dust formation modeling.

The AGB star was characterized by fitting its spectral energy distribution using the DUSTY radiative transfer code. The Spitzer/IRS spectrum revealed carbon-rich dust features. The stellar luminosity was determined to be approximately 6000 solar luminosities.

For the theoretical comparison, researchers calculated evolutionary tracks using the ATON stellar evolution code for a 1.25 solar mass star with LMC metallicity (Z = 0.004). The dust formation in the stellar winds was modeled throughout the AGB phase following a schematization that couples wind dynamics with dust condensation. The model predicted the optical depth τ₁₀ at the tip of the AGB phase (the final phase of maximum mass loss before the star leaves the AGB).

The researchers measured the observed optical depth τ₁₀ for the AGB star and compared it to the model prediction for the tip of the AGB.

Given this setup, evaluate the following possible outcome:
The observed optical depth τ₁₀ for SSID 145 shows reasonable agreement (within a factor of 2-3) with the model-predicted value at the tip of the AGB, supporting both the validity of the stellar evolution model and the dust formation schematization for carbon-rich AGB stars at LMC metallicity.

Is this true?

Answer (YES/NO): NO